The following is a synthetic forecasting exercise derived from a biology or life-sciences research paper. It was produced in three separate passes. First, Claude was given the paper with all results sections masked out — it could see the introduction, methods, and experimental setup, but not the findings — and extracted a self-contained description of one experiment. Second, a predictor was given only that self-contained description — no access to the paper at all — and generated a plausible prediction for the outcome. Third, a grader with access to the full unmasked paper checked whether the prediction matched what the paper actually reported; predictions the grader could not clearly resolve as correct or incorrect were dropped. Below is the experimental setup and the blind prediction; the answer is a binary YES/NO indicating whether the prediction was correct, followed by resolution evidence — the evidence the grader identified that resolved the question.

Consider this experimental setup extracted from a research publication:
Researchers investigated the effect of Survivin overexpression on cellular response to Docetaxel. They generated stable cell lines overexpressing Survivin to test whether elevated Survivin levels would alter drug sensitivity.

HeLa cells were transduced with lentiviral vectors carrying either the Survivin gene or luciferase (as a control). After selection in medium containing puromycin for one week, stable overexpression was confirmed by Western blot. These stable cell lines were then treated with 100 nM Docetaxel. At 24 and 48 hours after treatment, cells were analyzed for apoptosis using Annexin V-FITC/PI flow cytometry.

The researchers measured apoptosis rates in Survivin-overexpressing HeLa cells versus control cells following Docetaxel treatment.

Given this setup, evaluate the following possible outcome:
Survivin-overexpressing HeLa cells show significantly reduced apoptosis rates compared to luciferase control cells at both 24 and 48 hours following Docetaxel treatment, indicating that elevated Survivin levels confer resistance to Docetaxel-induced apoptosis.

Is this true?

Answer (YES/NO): NO